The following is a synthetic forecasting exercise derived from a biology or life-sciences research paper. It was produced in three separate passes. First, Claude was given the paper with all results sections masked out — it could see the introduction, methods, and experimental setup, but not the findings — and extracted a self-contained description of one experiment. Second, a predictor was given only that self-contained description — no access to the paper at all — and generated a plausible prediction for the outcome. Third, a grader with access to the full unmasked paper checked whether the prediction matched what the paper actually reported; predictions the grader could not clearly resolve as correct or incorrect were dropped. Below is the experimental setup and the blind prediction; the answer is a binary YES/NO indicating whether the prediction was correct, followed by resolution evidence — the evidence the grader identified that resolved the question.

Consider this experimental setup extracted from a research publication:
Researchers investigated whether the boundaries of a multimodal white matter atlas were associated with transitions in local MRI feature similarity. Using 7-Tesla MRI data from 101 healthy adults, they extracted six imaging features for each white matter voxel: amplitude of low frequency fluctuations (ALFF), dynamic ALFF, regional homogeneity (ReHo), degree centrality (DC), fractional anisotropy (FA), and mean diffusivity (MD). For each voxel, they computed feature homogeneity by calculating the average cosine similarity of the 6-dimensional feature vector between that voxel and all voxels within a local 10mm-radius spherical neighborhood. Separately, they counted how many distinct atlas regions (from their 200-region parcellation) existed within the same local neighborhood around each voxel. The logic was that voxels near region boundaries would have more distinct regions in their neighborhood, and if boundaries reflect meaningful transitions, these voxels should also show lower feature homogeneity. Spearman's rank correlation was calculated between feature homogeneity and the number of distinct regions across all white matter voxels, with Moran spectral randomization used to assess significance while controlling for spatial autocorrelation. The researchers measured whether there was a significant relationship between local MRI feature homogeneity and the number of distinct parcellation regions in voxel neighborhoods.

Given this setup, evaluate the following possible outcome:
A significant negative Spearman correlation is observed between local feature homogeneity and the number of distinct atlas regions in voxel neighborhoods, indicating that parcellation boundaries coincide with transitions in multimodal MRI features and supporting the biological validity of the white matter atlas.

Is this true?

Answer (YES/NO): YES